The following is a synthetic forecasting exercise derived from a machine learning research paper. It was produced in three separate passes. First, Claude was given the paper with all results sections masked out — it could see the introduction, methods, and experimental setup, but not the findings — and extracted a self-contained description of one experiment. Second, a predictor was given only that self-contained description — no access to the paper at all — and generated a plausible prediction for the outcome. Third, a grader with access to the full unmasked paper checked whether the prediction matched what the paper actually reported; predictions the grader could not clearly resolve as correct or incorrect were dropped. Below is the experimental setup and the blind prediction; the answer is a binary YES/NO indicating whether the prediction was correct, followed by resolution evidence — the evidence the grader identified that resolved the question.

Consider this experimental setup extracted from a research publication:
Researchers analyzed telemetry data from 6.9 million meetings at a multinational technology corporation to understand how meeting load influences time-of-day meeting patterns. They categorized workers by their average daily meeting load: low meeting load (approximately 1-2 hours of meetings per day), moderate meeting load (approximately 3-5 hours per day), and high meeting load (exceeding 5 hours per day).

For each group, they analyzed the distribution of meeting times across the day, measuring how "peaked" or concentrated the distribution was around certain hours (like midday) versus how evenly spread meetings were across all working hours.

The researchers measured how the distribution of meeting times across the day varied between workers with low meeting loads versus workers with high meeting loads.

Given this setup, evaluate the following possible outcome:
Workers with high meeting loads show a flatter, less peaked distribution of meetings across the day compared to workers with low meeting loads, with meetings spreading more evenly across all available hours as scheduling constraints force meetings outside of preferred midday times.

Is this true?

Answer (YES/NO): YES